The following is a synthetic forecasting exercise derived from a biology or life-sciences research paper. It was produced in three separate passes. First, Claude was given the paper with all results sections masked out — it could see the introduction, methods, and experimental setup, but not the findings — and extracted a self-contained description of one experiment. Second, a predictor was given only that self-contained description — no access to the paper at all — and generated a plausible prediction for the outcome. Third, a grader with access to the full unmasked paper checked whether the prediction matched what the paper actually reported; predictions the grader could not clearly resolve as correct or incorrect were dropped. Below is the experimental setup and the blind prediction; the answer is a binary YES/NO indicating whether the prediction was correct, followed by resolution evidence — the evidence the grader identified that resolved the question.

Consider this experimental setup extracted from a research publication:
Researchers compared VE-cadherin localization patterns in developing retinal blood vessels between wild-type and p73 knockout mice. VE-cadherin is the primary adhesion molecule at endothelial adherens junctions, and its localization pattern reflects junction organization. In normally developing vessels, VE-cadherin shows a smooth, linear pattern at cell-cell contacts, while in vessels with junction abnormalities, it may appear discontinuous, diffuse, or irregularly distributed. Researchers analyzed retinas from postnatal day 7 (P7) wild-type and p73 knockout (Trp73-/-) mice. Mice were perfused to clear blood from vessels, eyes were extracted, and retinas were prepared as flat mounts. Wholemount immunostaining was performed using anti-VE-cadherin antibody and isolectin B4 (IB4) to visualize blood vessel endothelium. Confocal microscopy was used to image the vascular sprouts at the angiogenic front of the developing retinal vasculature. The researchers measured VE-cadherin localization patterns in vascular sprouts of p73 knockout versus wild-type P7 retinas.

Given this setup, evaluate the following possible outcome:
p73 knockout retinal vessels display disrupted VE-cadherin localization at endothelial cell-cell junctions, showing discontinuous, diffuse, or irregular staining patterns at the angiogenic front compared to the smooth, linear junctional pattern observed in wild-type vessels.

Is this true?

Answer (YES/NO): YES